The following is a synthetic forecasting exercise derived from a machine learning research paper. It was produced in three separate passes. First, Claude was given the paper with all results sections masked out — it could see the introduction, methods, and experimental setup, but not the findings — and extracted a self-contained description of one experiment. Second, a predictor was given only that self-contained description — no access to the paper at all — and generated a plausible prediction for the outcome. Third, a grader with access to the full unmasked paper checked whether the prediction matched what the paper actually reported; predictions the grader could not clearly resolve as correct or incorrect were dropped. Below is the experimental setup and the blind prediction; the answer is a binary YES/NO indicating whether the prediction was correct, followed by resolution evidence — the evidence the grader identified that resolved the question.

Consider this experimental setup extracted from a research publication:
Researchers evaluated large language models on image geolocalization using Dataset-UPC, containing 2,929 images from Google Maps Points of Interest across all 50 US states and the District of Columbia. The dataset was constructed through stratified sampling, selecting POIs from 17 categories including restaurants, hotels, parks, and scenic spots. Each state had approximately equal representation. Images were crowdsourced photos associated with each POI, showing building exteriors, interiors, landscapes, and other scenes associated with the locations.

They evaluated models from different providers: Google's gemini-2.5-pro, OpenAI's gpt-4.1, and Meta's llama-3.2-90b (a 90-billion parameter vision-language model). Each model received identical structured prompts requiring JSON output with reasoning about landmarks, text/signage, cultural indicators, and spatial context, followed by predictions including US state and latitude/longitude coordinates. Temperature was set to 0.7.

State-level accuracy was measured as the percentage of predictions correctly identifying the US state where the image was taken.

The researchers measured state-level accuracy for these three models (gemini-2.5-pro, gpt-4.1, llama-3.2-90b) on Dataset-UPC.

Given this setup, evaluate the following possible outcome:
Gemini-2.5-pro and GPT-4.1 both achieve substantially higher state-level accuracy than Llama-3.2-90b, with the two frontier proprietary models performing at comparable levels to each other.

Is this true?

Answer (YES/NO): NO